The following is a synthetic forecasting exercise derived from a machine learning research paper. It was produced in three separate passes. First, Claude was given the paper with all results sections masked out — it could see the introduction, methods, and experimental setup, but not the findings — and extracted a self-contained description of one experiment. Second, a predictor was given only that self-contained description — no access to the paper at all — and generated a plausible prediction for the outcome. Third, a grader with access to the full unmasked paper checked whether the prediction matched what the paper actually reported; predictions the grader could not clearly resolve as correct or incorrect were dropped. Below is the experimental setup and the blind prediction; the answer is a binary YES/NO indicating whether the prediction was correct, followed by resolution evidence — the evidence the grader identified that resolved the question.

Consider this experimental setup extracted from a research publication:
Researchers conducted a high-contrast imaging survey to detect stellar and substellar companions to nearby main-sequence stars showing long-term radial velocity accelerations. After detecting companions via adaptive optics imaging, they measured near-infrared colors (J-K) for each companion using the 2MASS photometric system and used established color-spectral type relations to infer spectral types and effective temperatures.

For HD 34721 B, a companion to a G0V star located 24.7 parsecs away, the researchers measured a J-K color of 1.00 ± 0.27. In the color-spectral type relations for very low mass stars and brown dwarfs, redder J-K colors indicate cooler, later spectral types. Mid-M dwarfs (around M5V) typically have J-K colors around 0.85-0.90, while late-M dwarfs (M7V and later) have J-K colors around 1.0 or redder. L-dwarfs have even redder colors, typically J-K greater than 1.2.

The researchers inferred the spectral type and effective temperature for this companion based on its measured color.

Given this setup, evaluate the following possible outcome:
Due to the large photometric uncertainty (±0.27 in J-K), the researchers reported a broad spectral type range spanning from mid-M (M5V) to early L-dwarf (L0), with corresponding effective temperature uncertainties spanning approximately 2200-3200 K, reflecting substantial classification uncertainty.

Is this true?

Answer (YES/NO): NO